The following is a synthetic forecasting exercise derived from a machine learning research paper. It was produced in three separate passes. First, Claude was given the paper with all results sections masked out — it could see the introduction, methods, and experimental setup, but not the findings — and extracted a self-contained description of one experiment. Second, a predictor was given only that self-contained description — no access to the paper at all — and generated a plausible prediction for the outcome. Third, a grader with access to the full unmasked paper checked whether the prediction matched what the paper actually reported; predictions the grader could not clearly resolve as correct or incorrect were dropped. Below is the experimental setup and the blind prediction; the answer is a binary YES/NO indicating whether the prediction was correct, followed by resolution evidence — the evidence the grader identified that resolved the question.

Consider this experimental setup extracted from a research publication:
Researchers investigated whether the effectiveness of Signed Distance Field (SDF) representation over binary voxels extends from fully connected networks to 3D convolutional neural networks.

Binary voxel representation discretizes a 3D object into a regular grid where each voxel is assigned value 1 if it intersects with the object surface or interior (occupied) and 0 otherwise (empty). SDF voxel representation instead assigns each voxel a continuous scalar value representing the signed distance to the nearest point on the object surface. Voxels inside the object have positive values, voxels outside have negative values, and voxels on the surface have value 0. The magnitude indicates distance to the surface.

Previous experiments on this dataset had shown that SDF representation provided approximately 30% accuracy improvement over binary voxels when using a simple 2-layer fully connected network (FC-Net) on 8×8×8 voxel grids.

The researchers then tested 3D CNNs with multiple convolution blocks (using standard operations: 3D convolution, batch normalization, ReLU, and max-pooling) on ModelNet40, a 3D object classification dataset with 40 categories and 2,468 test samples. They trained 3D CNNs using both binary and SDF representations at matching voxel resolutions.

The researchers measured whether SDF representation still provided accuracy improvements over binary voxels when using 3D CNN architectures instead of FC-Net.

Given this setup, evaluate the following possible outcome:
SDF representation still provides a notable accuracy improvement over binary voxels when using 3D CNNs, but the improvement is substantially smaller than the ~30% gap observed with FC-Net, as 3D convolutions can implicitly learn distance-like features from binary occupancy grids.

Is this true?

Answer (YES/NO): YES